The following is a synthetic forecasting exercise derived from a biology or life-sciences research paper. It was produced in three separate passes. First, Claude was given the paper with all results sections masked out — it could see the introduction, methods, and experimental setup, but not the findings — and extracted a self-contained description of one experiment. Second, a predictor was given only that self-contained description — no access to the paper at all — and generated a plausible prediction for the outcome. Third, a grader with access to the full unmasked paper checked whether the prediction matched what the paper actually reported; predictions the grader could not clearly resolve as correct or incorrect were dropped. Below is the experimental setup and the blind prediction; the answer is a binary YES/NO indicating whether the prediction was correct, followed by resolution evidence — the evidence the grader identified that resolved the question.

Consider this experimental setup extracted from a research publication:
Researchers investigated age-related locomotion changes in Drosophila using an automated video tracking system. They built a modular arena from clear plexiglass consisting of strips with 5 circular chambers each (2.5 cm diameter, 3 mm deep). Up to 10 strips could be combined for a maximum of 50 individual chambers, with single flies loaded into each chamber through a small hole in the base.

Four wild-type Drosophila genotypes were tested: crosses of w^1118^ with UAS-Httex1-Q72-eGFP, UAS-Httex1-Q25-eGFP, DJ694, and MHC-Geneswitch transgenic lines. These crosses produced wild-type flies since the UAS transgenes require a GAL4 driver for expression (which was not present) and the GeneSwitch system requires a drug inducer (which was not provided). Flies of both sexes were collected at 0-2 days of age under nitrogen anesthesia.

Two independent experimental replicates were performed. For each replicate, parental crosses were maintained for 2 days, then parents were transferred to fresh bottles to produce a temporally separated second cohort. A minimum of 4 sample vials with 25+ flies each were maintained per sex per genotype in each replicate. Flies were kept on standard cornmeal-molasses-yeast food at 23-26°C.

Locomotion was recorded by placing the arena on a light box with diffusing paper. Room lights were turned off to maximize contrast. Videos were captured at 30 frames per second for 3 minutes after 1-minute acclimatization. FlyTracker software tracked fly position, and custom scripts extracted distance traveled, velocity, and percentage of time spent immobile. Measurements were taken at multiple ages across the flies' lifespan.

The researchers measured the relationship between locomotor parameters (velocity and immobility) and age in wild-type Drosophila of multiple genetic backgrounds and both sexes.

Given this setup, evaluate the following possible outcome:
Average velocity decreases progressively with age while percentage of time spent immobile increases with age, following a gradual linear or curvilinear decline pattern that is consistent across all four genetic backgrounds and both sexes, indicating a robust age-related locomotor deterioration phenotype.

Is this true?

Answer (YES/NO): YES